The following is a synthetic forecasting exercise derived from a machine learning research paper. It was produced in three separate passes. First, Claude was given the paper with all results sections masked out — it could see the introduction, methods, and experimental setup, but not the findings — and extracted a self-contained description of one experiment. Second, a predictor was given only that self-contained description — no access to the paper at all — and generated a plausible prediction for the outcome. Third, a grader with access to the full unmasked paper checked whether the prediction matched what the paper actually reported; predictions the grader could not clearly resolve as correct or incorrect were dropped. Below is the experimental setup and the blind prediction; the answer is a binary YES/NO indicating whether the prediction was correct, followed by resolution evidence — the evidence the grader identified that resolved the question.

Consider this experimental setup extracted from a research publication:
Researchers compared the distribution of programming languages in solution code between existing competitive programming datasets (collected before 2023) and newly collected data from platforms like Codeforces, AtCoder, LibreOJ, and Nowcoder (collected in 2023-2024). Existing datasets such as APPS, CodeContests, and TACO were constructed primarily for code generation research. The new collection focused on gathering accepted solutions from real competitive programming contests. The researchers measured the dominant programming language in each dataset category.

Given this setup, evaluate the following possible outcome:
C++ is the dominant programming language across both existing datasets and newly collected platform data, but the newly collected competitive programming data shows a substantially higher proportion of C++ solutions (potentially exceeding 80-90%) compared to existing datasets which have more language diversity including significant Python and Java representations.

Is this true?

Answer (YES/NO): NO